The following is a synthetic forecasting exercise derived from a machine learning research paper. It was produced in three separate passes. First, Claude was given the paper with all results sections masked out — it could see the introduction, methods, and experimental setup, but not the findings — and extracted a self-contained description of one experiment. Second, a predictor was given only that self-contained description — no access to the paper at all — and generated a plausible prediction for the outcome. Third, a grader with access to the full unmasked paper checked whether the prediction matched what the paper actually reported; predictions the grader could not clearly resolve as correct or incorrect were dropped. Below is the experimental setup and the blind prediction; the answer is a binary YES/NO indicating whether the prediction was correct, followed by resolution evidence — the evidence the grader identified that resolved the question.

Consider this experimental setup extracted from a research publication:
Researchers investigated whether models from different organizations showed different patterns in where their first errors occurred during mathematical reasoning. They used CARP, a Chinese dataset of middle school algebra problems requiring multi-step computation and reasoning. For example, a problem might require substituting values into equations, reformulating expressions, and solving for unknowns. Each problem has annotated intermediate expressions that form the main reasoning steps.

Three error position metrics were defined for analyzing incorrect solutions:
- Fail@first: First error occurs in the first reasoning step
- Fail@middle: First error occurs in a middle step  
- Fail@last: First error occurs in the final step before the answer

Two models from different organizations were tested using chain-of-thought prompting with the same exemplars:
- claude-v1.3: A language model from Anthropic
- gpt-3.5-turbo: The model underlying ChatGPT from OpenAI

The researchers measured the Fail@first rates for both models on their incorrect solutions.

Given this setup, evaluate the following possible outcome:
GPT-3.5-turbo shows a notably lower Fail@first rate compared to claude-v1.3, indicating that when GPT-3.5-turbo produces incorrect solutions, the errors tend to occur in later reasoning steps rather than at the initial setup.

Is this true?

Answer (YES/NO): YES